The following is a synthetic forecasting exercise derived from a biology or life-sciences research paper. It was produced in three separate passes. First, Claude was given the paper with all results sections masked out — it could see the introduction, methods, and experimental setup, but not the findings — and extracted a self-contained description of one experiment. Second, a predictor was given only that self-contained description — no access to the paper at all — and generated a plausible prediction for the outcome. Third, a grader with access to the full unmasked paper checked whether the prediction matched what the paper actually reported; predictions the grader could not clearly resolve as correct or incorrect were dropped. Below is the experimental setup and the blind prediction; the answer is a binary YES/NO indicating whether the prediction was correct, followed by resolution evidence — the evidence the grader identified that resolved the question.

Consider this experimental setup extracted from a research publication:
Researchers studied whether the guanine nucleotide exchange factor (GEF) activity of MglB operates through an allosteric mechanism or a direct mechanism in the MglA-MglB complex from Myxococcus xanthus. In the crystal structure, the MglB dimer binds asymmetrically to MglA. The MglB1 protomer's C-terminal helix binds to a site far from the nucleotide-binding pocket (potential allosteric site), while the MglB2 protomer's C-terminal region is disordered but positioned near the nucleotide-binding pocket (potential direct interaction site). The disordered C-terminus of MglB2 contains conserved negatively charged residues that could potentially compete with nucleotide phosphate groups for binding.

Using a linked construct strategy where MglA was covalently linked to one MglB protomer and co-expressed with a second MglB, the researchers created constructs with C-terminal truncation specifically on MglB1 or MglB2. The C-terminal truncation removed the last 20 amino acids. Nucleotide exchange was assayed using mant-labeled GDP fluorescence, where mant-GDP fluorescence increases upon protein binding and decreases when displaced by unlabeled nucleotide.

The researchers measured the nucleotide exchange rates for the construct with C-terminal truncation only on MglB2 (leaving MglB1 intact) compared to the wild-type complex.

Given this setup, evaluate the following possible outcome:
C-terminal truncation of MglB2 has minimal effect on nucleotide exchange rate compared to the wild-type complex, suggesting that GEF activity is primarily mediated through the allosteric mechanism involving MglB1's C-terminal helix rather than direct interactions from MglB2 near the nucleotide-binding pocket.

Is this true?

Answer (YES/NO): YES